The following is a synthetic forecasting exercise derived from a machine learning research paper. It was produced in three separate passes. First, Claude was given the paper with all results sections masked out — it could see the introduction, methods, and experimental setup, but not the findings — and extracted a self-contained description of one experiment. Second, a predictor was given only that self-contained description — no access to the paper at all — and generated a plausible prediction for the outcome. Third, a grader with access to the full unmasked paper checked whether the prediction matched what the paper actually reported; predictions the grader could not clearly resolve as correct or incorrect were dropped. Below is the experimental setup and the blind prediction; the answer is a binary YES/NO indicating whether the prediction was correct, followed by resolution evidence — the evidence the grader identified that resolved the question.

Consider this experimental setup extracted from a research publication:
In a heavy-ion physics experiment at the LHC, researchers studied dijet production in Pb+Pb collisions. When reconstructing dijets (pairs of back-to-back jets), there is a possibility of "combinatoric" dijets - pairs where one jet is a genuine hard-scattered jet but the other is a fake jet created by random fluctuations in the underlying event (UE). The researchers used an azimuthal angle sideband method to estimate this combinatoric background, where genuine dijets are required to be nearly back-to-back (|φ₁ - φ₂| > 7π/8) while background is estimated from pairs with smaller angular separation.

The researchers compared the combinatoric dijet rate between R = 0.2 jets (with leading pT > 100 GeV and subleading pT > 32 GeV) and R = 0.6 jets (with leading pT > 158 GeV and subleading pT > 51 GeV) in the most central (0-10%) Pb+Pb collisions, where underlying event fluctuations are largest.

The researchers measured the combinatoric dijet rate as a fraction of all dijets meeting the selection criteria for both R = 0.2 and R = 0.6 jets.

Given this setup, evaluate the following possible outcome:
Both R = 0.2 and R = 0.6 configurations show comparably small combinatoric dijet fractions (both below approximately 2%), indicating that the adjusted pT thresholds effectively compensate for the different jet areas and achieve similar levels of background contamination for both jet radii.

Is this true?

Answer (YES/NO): YES